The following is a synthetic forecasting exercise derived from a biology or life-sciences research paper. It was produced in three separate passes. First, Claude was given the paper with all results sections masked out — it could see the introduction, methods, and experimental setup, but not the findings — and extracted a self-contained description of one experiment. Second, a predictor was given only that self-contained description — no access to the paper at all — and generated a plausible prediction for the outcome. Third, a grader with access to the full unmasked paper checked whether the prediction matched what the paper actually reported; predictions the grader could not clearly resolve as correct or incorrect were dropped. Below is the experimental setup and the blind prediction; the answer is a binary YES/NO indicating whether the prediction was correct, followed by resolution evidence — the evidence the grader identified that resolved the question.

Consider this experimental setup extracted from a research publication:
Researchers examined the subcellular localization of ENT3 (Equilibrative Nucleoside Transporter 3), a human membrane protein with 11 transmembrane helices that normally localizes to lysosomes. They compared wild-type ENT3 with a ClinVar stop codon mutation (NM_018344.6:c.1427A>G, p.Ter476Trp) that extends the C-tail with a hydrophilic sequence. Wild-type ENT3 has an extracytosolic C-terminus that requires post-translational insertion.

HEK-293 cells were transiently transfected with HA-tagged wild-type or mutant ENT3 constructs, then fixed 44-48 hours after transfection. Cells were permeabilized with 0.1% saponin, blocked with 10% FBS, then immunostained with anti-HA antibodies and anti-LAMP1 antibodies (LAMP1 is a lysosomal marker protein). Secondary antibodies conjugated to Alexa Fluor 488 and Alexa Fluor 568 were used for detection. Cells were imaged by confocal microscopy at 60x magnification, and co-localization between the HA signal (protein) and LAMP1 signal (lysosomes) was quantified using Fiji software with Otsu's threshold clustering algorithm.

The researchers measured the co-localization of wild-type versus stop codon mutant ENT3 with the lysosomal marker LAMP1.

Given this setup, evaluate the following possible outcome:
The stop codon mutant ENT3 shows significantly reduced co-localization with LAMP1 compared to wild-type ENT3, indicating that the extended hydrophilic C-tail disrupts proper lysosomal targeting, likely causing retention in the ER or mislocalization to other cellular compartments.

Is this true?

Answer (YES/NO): YES